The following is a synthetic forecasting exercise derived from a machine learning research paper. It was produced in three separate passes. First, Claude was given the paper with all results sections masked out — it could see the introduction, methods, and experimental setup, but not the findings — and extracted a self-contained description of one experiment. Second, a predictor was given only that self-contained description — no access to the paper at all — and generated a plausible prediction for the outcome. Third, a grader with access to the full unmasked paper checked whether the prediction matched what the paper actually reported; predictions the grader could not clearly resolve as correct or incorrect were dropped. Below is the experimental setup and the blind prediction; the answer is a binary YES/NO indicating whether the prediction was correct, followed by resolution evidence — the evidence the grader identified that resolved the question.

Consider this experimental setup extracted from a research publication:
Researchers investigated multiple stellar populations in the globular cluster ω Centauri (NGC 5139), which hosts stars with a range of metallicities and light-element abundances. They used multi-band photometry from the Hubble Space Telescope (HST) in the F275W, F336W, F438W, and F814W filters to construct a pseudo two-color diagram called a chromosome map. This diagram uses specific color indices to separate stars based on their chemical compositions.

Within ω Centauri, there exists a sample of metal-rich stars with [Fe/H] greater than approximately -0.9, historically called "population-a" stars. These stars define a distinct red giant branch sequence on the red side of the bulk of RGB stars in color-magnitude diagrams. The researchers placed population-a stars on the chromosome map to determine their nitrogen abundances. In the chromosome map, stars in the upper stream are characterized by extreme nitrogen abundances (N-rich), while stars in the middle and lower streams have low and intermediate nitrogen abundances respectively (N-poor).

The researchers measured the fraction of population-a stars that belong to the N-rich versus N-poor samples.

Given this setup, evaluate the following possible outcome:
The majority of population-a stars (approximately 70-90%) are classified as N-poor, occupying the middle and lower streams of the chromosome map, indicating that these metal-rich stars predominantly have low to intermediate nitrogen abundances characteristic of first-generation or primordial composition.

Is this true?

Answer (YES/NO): NO